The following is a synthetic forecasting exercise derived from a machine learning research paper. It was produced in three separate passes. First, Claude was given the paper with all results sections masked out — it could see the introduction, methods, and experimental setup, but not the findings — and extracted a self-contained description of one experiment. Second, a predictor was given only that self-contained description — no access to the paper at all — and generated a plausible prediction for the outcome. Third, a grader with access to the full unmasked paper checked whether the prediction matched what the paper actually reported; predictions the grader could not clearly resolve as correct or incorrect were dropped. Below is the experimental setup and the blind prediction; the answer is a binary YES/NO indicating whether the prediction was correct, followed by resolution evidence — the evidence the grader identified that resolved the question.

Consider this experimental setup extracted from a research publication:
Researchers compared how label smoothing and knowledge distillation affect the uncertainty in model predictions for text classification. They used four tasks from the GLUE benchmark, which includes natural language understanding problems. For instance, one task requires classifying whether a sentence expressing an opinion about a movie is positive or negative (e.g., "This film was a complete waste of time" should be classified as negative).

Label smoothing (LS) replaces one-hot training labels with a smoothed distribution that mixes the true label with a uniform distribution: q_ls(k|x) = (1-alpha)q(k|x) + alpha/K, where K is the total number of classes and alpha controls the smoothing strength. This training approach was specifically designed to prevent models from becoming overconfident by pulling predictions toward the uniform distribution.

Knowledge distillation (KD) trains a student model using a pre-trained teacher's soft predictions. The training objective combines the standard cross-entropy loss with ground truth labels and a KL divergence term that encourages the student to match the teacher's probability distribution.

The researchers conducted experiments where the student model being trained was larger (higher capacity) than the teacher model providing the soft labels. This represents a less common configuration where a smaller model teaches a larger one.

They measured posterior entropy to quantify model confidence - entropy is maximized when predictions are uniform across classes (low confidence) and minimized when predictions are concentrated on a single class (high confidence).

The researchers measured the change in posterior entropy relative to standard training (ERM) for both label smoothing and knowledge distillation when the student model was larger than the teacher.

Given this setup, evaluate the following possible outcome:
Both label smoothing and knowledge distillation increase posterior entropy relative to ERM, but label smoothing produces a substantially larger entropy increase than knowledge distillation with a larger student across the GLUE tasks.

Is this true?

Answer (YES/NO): NO